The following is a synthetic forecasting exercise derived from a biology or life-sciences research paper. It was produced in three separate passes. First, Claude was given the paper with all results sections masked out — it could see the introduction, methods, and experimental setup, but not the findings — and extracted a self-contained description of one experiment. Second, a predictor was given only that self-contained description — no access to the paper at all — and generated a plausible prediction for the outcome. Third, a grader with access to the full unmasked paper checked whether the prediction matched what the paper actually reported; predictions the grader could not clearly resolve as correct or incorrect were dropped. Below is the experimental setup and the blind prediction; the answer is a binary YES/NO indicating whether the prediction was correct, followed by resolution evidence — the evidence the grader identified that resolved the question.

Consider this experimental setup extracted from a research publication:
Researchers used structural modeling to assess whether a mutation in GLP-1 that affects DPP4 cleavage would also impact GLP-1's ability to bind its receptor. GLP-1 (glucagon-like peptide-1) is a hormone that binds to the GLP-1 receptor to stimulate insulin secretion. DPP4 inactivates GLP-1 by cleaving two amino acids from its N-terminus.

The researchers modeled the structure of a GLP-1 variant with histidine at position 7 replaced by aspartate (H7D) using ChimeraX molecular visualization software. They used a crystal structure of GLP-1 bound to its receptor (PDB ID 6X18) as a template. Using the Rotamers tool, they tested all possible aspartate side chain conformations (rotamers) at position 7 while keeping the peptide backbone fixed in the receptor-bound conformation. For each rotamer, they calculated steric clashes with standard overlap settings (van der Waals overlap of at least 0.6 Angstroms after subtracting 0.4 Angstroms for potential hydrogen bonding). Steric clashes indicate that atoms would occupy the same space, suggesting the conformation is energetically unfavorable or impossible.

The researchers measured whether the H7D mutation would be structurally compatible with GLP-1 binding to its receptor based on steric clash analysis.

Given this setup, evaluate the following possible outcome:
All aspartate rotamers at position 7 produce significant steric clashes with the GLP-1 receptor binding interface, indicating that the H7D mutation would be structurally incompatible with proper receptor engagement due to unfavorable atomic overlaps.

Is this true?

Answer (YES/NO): NO